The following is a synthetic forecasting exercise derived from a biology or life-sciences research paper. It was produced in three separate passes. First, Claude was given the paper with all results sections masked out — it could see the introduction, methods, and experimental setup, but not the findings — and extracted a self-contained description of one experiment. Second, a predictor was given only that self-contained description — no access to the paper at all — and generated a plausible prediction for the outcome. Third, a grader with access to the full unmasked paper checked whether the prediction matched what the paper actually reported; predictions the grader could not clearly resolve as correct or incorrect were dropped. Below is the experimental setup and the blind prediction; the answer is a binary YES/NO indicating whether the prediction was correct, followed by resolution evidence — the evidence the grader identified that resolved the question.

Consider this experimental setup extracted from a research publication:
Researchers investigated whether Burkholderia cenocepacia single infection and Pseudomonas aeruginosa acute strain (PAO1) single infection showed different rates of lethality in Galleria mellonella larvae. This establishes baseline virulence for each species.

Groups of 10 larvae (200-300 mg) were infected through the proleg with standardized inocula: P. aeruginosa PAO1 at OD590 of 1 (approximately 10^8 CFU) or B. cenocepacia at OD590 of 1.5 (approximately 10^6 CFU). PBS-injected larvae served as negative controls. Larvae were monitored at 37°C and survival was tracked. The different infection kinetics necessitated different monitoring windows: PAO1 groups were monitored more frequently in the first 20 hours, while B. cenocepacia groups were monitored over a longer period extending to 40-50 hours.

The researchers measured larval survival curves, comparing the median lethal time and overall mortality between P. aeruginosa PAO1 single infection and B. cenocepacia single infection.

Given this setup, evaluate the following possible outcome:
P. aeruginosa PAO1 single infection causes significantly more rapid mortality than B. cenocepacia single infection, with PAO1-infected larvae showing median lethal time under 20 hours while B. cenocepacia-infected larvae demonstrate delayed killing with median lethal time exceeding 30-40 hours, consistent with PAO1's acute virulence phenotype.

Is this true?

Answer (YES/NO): NO